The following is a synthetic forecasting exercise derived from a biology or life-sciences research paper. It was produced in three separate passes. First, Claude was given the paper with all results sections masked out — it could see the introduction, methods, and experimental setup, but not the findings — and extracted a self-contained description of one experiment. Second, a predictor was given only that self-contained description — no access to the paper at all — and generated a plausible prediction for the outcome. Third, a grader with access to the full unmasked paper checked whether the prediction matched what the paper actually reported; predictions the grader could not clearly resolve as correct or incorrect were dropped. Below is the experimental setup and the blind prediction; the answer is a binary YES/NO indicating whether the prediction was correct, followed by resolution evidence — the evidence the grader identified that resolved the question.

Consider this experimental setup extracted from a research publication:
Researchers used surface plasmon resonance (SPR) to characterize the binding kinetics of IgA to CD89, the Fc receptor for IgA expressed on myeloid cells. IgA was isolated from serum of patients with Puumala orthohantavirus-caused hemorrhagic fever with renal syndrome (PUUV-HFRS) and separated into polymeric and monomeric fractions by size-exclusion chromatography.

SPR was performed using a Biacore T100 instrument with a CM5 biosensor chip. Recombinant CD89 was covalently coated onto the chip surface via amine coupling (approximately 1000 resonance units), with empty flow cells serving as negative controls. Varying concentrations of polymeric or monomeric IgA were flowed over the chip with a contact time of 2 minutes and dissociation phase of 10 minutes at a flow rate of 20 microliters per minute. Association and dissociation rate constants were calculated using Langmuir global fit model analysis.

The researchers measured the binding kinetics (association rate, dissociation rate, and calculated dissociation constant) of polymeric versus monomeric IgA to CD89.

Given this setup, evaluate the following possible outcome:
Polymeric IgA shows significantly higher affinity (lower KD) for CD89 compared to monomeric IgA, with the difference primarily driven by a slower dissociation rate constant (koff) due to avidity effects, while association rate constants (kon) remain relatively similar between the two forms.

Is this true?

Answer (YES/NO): NO